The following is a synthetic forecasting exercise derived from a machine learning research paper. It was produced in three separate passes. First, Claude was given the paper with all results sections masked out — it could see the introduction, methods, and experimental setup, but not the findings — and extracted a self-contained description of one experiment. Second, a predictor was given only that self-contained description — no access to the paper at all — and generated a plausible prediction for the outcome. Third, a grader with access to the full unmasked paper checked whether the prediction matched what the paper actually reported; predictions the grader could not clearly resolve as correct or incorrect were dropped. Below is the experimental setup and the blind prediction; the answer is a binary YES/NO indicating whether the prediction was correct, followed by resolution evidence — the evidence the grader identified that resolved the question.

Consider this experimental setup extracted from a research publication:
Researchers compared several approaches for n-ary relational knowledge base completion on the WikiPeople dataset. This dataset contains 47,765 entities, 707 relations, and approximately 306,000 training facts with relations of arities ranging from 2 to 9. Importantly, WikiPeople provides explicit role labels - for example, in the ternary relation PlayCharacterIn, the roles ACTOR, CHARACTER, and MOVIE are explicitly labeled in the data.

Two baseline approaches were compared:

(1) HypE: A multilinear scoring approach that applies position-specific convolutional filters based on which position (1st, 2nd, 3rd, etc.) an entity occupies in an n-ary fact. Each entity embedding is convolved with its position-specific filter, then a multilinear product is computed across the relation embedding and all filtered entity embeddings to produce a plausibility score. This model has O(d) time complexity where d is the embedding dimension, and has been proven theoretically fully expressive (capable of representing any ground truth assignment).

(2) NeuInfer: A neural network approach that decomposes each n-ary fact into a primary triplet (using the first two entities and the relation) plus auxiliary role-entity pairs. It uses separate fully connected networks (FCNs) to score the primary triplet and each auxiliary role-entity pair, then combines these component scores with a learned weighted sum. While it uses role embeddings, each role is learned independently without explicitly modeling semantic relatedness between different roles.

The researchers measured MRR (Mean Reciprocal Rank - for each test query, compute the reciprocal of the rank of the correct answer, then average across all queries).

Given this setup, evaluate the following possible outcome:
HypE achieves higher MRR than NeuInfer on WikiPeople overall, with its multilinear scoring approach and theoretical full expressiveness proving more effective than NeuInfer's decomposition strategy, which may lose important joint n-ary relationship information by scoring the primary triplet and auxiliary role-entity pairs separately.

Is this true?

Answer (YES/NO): NO